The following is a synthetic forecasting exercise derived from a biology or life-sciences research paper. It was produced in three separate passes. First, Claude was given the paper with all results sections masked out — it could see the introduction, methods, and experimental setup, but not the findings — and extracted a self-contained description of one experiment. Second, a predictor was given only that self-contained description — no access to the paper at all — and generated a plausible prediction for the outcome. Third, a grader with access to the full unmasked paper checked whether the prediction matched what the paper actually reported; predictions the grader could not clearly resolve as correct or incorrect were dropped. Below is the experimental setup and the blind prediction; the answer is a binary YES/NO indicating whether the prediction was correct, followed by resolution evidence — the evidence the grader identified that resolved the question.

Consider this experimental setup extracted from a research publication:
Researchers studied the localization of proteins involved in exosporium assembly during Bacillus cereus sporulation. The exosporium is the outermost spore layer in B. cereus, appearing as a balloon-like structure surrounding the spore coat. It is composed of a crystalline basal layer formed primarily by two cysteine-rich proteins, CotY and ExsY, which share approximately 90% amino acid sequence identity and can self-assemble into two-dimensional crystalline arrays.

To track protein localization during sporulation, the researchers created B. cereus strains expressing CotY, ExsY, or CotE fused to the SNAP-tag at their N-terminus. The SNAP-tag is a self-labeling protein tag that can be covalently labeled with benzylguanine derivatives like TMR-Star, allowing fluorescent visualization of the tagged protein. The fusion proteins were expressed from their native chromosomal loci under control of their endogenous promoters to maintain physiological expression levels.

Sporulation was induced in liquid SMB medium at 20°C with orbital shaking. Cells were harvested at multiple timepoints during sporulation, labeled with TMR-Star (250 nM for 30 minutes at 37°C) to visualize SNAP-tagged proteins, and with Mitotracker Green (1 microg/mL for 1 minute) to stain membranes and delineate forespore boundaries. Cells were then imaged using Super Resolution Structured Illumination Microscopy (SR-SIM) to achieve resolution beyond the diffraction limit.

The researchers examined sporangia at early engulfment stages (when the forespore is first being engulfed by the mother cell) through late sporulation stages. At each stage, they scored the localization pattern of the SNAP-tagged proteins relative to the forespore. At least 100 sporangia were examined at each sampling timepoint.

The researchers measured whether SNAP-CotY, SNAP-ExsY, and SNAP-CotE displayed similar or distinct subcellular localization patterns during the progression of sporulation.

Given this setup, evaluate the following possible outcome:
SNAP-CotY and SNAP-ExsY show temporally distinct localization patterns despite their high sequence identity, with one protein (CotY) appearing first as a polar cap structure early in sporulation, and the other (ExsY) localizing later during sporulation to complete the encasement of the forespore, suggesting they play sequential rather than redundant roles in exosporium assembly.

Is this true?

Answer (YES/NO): NO